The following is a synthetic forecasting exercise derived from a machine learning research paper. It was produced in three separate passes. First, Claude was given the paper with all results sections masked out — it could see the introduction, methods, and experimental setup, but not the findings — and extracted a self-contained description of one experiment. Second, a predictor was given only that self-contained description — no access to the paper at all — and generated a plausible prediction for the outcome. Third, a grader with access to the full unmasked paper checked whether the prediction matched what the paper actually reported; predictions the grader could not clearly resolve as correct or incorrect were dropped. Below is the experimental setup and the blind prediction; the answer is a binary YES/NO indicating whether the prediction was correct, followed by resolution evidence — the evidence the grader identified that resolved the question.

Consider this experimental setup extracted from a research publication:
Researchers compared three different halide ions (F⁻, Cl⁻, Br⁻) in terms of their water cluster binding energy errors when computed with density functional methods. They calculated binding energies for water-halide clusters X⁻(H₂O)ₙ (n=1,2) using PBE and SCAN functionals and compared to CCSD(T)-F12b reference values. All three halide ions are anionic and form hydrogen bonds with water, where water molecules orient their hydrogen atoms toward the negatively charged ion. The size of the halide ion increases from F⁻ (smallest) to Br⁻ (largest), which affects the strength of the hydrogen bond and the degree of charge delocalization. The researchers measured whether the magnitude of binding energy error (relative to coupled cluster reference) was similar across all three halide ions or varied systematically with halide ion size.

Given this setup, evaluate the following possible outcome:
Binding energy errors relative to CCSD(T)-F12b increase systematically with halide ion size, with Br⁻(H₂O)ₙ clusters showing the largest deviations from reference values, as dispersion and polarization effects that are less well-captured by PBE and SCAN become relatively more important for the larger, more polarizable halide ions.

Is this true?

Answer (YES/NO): NO